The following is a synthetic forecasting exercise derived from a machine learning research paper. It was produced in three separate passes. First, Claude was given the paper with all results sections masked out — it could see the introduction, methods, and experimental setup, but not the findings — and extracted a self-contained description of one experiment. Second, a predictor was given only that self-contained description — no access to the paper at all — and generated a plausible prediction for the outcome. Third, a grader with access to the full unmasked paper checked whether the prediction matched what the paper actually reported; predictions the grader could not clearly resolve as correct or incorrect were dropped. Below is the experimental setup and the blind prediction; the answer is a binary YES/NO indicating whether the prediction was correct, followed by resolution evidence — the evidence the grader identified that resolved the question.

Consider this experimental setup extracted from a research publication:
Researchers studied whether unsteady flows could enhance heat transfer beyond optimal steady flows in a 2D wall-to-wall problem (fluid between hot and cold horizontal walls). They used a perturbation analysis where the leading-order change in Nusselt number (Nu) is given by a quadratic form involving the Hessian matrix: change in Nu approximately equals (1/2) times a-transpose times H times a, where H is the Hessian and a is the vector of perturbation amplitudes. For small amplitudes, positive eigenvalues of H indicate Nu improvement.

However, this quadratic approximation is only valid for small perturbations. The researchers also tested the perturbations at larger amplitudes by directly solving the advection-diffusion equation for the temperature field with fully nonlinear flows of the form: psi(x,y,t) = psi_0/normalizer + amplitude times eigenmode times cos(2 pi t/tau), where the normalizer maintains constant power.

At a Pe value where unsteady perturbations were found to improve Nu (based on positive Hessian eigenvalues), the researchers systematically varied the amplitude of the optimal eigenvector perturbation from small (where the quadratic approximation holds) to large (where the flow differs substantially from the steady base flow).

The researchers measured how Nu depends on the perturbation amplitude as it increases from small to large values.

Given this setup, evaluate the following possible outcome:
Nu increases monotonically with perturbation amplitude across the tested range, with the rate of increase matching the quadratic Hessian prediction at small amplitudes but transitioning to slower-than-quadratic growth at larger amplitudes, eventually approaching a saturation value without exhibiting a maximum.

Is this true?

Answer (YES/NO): NO